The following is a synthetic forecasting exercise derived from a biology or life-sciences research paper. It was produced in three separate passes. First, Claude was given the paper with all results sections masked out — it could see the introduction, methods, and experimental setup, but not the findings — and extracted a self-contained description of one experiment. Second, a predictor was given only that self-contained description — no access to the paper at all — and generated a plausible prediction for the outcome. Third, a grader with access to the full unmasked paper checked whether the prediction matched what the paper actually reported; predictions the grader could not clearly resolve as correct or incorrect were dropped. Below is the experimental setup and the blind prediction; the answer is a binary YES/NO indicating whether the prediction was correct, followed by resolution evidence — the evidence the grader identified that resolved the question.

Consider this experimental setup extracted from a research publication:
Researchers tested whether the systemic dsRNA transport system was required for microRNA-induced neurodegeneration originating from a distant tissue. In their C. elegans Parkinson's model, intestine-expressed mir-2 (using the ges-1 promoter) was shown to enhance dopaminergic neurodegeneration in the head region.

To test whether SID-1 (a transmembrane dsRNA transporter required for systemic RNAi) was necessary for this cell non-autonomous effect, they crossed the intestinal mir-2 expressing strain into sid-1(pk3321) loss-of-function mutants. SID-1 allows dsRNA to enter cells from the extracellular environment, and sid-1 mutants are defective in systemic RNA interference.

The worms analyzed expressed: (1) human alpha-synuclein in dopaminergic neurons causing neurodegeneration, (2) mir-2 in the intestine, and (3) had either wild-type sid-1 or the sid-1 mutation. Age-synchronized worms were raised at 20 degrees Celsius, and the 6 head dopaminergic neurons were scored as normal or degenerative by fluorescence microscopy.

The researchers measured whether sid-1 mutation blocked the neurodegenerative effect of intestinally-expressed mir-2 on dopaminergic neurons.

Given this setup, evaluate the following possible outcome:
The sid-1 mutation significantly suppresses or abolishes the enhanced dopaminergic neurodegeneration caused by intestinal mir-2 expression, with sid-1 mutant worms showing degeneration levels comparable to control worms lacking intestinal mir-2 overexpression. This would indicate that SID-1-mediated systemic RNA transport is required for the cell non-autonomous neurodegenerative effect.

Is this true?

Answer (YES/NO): NO